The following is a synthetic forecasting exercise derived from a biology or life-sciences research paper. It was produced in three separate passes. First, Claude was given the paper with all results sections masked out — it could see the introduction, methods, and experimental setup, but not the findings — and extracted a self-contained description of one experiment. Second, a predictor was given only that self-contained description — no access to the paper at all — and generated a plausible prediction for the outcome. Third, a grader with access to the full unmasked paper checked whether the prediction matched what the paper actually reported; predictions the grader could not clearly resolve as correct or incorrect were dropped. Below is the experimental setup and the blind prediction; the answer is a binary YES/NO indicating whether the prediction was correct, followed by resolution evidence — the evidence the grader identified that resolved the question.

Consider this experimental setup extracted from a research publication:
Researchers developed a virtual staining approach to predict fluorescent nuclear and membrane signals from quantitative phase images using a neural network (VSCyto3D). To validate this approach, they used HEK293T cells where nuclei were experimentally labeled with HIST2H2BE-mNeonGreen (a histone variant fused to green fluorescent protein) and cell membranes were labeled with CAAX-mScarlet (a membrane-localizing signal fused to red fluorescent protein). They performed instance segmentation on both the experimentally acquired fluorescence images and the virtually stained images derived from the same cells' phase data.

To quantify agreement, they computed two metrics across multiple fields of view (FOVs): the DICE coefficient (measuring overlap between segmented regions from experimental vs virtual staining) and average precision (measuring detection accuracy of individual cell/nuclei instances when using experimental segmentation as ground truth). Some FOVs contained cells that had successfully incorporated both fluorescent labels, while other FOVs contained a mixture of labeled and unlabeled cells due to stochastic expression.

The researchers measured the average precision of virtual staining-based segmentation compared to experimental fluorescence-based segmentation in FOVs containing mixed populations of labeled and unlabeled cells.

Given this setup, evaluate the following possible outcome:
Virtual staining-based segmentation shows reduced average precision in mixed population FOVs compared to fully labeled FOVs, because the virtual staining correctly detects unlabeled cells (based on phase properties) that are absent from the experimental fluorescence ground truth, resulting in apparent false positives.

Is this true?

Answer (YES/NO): YES